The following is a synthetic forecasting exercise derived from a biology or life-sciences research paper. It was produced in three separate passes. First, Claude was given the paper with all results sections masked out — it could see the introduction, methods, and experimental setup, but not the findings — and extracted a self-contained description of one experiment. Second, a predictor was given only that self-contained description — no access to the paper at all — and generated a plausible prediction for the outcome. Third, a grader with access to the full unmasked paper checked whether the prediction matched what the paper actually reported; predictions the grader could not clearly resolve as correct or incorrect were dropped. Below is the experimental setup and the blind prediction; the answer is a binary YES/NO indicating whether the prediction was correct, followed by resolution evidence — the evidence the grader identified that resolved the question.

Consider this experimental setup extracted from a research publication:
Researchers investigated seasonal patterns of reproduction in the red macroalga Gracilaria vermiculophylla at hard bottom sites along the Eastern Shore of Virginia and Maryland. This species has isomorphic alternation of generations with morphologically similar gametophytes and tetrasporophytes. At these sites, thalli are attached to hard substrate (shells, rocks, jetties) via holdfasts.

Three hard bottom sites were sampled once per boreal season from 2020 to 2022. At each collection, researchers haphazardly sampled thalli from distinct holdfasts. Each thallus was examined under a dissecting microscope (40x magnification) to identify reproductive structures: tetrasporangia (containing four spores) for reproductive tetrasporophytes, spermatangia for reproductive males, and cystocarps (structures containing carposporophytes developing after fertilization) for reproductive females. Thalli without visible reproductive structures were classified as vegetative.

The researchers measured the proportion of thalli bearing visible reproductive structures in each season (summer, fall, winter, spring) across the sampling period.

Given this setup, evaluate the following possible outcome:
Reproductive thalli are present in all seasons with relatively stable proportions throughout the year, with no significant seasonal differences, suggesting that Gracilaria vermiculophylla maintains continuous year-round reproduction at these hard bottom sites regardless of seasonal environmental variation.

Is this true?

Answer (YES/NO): NO